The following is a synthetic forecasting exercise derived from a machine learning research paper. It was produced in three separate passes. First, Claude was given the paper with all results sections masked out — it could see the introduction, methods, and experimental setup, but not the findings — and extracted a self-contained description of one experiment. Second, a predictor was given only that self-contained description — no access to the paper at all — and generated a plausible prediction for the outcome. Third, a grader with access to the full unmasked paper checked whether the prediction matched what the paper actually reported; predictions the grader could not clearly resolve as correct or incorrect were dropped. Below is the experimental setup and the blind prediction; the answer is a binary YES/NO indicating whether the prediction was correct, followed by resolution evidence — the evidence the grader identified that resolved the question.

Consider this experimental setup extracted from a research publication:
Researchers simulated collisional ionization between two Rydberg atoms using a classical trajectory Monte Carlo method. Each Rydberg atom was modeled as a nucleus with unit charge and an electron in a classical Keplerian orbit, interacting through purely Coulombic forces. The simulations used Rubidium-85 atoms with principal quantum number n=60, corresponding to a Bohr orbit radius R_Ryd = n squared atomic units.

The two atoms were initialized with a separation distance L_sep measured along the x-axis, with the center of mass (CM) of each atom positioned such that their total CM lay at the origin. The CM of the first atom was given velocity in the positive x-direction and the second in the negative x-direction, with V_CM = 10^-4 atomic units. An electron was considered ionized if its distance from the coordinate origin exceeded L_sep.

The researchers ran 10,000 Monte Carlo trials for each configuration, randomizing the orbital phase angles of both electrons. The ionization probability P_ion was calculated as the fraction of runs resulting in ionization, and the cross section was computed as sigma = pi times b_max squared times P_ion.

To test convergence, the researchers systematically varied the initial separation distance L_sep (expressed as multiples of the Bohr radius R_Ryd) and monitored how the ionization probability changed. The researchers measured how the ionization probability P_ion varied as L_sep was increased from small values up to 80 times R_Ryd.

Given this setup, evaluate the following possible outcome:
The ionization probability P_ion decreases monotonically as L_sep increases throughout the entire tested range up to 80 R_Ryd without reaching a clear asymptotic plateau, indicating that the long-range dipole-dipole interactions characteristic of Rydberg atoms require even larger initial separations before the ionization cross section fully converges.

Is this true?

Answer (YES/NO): NO